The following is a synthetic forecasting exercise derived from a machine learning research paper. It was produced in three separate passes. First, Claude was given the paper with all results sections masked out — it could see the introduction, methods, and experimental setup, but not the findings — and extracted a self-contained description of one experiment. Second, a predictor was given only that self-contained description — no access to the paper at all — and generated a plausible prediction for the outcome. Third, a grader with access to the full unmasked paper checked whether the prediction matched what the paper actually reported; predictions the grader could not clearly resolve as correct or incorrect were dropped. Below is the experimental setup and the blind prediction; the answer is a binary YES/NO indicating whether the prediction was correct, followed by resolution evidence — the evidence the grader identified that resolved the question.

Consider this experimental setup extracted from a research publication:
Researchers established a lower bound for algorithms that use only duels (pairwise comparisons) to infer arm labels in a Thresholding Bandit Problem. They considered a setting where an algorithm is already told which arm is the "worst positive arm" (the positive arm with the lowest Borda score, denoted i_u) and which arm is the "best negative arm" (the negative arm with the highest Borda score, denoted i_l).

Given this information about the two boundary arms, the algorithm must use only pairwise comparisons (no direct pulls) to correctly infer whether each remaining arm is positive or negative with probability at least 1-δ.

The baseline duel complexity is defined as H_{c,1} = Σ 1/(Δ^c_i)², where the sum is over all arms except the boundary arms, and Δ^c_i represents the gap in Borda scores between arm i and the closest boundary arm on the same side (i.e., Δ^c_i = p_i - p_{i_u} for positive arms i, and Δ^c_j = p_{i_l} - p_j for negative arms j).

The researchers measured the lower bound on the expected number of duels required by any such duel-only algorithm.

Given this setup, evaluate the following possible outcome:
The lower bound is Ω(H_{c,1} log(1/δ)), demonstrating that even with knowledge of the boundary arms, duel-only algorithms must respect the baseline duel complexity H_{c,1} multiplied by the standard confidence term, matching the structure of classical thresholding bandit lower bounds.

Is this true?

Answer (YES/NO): YES